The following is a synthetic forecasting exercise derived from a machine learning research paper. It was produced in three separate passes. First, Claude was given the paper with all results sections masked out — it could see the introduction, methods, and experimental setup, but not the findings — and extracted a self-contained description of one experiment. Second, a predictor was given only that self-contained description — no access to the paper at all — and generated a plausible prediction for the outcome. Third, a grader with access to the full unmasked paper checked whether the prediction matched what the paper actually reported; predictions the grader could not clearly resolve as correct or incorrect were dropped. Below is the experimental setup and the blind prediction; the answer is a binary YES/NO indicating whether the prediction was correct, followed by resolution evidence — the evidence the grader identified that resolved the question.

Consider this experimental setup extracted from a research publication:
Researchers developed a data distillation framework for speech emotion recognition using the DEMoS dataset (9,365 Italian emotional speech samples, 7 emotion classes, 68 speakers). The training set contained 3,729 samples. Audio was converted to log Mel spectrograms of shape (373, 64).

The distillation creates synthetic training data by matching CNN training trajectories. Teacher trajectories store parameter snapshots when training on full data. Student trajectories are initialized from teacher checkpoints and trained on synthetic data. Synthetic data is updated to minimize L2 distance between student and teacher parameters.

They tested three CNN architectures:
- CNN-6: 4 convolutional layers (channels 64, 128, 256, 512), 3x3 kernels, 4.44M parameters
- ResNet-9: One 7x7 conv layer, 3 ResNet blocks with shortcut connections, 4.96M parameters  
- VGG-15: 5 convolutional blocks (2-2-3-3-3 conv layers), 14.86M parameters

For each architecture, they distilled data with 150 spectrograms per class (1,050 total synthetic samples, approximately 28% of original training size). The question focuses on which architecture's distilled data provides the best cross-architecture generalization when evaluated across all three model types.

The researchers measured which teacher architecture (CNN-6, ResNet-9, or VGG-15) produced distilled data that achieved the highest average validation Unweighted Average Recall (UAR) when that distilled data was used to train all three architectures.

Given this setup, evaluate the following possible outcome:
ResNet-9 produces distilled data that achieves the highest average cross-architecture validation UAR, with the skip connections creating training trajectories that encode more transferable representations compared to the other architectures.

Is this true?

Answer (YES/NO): NO